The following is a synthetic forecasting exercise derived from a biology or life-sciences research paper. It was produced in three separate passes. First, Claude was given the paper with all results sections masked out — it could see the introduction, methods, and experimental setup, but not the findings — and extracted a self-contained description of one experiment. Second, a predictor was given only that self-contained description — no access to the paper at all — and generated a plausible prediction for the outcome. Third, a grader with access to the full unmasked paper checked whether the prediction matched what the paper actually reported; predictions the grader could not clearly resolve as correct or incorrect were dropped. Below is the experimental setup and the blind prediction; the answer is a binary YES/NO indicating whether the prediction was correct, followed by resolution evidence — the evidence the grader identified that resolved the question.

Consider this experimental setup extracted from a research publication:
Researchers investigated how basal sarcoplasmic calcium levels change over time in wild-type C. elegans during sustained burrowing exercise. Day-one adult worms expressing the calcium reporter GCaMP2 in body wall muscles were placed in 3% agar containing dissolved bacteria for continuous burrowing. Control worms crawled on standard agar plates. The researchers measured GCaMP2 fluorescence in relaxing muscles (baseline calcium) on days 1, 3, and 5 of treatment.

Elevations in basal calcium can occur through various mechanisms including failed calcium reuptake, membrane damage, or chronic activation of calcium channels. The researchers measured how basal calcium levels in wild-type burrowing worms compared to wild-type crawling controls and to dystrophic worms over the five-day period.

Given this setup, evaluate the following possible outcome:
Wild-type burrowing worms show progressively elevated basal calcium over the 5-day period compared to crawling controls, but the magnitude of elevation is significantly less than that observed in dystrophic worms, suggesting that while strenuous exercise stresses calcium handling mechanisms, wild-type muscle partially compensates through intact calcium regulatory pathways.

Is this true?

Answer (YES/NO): NO